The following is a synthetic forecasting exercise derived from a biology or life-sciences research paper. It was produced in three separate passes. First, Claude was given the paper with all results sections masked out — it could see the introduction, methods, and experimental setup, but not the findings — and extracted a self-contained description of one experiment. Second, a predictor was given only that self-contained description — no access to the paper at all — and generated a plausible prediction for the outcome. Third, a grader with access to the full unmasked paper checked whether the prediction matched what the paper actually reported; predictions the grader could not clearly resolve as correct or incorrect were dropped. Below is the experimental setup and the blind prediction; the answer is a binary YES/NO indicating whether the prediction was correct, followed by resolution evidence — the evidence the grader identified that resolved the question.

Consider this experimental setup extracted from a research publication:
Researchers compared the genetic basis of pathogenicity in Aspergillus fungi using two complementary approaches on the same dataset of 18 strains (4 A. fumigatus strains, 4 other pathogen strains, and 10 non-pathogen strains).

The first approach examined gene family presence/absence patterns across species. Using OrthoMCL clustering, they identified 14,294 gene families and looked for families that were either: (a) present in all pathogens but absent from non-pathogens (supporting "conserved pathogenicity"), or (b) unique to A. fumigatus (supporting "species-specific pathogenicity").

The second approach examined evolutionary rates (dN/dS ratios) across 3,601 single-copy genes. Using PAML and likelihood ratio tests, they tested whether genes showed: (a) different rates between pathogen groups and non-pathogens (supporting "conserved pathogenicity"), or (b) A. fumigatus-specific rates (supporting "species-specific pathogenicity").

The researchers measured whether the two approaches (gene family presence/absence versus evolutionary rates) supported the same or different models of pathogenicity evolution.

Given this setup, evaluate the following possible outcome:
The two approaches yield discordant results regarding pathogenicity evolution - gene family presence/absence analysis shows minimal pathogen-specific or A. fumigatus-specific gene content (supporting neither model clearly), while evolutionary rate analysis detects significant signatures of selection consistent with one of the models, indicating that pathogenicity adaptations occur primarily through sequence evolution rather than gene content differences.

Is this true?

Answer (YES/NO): NO